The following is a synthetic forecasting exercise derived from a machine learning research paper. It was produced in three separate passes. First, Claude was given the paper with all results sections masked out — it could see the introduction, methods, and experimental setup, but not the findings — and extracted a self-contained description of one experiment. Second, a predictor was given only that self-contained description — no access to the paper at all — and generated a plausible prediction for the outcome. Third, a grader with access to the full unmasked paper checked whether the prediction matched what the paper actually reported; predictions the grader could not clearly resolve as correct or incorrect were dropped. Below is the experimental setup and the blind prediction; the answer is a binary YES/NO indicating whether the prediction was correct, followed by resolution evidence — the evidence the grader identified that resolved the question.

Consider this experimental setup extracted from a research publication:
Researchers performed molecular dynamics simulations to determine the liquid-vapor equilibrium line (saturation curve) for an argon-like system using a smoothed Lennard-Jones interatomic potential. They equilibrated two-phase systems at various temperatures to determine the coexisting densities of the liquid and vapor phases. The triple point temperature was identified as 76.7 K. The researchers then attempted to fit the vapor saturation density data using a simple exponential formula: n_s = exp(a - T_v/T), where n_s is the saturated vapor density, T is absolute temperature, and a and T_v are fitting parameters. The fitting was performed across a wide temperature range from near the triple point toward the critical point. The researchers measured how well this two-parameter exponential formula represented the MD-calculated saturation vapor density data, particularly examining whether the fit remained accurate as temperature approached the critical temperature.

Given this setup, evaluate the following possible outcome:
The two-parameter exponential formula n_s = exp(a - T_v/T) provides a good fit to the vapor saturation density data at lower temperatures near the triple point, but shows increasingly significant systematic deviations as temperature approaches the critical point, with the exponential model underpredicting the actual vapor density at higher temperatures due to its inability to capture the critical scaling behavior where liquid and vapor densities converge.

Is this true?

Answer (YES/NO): NO